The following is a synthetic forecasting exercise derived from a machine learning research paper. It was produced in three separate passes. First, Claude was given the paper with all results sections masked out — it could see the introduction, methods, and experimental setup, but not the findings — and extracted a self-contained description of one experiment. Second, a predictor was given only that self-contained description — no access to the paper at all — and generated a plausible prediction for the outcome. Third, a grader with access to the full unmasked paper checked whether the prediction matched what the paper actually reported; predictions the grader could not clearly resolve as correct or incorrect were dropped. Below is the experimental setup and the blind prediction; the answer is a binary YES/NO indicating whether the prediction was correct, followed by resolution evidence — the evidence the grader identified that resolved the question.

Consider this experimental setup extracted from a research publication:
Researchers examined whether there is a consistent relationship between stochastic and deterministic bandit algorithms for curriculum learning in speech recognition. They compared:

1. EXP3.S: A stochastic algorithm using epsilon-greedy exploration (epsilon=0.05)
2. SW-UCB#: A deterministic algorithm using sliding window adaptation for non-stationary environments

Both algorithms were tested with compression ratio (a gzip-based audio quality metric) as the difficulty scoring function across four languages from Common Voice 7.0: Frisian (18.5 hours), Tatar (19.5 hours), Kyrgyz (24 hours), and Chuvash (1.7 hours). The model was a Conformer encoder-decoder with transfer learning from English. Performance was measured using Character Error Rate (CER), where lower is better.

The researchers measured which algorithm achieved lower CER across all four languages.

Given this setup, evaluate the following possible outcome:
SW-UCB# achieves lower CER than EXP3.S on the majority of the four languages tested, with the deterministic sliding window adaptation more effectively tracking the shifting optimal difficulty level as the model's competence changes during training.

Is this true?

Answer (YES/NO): YES